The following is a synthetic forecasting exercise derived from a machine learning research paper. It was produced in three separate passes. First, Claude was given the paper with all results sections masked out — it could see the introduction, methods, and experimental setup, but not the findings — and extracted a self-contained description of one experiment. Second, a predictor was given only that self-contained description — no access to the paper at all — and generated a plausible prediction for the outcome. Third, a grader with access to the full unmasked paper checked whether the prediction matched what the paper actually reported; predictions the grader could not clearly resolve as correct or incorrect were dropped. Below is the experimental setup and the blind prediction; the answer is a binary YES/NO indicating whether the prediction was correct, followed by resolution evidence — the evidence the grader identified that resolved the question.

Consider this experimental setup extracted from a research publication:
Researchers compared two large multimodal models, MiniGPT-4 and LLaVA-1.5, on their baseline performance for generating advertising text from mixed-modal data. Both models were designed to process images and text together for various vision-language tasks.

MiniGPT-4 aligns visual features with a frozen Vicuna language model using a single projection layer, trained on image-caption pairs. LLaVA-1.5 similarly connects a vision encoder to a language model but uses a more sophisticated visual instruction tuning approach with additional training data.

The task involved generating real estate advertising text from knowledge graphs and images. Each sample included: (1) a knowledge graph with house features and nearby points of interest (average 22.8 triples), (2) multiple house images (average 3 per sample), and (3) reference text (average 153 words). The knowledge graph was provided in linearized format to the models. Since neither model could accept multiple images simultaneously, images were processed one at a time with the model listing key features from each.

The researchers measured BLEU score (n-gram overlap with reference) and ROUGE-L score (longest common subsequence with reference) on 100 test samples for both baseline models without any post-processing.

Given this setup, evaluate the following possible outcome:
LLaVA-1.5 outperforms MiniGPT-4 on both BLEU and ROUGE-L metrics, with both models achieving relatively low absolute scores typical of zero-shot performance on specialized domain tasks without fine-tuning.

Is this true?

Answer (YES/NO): YES